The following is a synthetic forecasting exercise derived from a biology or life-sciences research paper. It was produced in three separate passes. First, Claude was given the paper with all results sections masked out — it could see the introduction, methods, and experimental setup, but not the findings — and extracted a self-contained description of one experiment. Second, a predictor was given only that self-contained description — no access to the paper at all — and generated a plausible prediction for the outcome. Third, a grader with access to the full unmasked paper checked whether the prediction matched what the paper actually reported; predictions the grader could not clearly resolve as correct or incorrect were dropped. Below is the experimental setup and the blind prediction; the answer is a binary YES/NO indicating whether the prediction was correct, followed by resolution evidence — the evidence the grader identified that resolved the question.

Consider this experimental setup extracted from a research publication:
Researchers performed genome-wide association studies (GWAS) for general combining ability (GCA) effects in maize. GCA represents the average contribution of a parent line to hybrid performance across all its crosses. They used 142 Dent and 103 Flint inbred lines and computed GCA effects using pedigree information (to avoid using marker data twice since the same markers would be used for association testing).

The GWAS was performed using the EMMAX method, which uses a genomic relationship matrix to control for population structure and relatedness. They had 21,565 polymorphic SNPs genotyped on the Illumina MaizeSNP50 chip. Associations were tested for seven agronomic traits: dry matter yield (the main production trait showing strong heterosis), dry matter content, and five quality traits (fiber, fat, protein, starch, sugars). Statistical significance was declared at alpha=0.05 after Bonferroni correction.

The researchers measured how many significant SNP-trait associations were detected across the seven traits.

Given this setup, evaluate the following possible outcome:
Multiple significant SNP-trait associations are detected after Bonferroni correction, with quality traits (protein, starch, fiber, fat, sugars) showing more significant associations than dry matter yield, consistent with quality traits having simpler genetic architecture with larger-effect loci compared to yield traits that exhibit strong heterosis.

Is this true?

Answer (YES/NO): NO